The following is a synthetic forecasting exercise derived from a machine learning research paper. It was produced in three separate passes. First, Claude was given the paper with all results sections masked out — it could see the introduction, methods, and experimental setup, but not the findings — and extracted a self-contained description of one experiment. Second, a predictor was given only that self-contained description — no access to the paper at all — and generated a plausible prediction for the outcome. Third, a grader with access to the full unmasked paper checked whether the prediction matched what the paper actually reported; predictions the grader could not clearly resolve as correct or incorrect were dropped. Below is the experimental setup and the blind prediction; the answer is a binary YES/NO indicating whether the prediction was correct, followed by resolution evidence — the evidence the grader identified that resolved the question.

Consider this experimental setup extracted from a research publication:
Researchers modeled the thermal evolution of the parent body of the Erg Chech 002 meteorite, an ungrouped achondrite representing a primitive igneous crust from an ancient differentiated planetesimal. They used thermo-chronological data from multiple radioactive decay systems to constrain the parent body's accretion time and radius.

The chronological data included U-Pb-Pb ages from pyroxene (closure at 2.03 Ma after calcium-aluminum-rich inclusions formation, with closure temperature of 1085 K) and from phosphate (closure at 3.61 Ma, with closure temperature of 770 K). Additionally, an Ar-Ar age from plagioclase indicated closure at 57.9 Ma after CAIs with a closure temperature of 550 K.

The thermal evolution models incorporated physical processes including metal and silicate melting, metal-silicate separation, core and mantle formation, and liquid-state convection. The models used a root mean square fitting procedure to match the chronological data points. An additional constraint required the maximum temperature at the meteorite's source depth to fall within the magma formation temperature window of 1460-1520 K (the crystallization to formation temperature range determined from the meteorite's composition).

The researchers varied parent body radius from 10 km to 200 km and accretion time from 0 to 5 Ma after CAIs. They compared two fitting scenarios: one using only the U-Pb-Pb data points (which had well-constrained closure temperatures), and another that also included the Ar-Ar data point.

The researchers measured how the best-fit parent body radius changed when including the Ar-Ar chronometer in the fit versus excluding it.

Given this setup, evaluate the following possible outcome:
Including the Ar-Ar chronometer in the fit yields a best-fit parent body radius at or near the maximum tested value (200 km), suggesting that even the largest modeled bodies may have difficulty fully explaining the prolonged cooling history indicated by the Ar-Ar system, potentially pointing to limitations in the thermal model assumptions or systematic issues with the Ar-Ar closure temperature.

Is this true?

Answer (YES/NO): YES